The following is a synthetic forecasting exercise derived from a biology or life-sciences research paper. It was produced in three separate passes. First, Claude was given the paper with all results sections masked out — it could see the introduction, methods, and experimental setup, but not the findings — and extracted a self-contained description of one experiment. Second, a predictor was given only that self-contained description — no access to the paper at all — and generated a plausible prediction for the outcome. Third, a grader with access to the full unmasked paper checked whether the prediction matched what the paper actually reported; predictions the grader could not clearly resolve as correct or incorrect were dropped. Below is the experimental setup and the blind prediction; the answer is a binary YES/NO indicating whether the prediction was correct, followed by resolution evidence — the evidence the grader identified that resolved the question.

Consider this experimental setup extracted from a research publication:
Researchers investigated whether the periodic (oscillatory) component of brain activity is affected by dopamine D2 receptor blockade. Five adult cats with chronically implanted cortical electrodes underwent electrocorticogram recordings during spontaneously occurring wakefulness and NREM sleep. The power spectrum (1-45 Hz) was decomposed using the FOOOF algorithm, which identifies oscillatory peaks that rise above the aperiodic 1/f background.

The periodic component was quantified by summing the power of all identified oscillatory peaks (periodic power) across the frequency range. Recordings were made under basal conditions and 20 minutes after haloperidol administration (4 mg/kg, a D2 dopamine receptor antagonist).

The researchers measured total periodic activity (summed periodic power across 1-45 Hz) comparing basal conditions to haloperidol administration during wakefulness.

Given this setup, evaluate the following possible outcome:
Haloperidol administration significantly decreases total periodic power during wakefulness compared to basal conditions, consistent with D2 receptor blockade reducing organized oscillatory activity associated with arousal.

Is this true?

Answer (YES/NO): NO